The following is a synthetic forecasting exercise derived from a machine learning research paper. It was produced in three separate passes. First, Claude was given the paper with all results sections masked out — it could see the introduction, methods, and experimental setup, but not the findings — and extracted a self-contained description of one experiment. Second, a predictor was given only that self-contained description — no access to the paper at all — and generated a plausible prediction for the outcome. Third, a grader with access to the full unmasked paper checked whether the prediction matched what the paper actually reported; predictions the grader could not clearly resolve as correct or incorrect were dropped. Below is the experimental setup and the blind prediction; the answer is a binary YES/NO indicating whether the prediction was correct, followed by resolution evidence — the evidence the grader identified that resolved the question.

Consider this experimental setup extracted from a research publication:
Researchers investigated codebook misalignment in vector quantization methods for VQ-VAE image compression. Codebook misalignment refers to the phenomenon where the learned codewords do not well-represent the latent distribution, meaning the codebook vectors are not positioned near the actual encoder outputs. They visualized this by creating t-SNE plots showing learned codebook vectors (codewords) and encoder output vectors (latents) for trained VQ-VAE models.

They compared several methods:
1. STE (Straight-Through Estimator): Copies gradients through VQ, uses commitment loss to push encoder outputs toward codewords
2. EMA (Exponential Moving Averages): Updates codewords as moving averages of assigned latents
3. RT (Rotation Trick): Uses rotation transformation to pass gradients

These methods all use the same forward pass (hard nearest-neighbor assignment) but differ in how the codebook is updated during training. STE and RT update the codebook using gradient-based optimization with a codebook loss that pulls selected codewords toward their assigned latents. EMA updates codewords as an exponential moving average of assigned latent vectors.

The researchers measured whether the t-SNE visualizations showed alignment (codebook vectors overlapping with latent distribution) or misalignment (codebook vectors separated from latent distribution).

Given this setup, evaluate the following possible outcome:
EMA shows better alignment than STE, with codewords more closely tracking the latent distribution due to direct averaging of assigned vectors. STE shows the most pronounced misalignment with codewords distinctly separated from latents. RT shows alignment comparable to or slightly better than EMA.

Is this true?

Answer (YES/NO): NO